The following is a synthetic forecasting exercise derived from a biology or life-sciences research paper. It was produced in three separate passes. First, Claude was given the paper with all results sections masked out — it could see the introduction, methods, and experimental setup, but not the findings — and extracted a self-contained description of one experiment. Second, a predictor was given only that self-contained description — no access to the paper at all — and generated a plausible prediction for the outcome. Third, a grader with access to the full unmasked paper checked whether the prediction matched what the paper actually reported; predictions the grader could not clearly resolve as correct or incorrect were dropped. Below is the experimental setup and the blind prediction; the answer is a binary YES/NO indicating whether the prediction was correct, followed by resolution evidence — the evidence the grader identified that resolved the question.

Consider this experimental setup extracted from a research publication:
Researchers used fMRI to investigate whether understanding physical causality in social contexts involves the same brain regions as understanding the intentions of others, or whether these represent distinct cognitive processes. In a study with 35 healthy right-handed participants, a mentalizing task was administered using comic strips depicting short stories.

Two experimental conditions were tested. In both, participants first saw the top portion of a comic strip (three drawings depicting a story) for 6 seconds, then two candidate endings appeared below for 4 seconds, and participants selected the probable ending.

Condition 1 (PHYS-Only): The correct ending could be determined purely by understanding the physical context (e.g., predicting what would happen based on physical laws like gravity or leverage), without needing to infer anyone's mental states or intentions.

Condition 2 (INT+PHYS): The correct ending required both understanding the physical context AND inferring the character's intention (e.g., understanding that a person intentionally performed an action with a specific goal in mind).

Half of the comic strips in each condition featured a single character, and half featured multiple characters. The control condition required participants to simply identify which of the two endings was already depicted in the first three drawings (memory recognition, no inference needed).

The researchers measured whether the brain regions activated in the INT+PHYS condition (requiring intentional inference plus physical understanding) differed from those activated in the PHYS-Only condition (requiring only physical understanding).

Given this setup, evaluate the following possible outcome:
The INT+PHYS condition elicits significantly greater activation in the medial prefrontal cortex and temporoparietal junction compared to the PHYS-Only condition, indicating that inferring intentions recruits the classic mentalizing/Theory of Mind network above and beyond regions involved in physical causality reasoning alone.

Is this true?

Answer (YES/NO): YES